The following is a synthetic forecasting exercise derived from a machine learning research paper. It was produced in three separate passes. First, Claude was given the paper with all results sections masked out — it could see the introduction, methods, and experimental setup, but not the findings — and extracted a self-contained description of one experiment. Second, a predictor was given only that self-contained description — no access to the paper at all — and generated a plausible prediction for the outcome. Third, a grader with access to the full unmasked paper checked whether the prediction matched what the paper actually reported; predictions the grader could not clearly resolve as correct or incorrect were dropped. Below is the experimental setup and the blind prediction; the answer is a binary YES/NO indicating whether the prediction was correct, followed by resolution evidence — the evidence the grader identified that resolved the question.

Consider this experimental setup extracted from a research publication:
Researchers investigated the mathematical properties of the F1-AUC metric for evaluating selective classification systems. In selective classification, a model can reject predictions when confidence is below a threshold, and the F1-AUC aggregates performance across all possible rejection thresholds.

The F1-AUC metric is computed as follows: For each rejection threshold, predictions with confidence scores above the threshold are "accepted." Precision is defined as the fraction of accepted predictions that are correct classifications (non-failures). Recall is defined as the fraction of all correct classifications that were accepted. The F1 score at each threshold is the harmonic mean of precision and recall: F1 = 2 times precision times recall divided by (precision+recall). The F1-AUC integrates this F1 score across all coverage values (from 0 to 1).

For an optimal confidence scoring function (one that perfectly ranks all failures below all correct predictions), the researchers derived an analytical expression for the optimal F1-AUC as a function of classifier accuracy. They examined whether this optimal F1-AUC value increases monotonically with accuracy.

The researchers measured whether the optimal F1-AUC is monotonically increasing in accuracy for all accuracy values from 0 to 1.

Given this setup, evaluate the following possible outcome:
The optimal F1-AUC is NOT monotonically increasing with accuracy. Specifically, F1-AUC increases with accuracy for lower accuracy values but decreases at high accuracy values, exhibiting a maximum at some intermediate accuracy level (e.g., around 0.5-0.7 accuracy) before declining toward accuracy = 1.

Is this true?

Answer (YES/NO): YES